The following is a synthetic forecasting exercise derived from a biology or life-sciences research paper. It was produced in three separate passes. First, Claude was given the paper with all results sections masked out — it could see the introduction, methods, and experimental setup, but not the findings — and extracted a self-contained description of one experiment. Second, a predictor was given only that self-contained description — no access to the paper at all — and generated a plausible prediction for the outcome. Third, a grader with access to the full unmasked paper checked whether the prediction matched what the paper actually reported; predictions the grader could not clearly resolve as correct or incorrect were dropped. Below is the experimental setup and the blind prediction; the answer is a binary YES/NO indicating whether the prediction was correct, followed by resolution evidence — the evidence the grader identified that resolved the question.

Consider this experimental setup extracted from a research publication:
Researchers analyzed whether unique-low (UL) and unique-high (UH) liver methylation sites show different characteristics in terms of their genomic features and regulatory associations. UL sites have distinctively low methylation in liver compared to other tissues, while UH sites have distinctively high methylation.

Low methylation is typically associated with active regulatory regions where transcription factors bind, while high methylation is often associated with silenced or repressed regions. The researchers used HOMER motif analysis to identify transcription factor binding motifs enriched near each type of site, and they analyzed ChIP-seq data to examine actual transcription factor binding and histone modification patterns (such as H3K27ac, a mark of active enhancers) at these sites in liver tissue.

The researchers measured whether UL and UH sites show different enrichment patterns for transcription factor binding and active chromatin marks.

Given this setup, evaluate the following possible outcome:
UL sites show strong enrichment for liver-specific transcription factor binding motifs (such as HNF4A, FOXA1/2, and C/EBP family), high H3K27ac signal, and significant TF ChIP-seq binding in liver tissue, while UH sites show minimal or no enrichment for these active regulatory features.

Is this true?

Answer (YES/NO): YES